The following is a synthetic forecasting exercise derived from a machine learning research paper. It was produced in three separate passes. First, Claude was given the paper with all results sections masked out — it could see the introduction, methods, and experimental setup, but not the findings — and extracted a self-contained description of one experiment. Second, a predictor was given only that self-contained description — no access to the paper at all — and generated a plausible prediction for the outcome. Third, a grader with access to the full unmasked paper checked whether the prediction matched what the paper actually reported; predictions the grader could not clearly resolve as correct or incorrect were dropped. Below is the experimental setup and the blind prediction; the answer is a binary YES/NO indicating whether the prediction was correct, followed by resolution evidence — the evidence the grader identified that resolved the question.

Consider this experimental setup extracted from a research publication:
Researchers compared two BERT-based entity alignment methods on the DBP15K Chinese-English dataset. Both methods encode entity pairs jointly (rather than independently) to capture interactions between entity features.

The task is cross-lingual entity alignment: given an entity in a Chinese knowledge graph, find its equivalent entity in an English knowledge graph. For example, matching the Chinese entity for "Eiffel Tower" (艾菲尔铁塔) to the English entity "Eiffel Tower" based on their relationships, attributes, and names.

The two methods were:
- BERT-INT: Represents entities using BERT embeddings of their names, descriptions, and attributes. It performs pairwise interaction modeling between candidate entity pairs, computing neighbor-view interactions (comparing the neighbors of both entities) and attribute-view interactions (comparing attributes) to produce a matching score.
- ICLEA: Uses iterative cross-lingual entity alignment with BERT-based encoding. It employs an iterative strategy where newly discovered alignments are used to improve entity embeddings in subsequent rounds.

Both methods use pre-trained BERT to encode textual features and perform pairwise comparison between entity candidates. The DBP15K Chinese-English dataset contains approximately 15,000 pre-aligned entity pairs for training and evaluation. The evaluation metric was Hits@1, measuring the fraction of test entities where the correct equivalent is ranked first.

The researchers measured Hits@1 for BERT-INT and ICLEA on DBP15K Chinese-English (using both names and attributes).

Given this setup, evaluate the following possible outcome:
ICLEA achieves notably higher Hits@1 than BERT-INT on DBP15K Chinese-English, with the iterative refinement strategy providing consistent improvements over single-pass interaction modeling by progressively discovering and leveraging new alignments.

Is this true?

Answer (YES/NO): NO